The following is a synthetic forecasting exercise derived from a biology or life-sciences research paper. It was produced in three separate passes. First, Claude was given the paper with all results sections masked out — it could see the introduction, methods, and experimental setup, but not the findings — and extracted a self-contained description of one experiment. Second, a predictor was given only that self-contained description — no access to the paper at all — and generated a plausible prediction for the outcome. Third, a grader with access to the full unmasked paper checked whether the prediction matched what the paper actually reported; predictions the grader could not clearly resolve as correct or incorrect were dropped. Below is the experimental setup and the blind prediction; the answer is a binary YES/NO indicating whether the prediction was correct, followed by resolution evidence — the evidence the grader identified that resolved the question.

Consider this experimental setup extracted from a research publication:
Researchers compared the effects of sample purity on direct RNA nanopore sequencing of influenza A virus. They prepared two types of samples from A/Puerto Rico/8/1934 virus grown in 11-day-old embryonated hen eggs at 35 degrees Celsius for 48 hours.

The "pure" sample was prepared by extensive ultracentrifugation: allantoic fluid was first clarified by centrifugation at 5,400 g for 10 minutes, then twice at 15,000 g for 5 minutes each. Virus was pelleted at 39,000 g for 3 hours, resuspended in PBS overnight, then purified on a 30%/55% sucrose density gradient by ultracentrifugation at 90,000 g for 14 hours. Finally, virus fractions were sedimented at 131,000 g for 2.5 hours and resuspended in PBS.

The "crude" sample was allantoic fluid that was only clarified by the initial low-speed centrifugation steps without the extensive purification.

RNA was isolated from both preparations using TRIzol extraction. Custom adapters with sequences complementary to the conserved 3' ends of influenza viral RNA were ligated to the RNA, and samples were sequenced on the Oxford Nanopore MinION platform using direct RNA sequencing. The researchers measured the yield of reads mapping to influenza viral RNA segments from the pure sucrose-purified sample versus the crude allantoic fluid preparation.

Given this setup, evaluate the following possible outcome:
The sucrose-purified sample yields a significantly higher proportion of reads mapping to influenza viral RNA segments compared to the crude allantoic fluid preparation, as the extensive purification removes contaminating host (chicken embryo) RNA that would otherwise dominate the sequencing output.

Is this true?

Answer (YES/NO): NO